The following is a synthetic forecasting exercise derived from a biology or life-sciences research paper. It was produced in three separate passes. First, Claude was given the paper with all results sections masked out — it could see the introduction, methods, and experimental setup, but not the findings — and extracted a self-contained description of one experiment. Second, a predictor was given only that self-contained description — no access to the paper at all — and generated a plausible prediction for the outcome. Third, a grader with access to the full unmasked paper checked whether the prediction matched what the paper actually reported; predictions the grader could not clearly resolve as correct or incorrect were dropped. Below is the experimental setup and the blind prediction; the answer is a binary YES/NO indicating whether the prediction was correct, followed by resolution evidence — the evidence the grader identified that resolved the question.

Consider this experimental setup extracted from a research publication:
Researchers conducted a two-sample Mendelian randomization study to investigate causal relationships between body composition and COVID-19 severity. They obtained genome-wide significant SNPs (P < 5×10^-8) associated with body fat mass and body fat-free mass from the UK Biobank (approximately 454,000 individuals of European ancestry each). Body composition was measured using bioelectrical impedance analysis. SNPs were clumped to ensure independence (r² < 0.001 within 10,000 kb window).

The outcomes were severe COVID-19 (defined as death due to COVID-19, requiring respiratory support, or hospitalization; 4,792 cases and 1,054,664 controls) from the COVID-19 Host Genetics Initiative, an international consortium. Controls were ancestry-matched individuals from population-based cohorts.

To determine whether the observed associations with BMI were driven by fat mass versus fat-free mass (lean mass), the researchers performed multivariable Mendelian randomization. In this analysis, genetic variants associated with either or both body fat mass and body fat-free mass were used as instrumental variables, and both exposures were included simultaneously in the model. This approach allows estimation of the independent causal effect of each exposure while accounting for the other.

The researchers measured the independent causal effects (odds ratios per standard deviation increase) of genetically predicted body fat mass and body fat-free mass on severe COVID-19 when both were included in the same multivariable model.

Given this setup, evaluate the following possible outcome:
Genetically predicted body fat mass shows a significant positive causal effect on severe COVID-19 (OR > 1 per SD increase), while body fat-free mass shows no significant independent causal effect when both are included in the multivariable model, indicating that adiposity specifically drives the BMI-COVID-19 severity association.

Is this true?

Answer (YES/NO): YES